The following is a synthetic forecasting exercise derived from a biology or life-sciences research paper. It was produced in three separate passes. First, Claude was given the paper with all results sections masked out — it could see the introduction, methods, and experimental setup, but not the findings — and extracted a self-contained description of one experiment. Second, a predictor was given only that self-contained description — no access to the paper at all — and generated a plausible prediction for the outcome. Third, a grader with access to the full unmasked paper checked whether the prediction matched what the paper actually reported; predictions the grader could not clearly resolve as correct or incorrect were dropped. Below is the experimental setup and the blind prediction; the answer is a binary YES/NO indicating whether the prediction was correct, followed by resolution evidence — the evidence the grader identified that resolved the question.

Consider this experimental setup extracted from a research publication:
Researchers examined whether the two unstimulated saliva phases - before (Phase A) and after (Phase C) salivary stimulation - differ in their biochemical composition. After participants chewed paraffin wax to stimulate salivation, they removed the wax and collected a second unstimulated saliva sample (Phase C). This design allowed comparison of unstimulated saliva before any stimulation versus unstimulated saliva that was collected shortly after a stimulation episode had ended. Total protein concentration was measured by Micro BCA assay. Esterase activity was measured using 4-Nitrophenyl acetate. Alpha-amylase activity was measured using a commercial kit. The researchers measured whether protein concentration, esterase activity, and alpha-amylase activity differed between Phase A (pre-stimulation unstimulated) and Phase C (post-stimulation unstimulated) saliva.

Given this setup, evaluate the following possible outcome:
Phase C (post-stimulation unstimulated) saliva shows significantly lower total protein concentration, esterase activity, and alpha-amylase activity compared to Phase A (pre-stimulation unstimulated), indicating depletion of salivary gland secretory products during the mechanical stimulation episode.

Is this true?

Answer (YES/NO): NO